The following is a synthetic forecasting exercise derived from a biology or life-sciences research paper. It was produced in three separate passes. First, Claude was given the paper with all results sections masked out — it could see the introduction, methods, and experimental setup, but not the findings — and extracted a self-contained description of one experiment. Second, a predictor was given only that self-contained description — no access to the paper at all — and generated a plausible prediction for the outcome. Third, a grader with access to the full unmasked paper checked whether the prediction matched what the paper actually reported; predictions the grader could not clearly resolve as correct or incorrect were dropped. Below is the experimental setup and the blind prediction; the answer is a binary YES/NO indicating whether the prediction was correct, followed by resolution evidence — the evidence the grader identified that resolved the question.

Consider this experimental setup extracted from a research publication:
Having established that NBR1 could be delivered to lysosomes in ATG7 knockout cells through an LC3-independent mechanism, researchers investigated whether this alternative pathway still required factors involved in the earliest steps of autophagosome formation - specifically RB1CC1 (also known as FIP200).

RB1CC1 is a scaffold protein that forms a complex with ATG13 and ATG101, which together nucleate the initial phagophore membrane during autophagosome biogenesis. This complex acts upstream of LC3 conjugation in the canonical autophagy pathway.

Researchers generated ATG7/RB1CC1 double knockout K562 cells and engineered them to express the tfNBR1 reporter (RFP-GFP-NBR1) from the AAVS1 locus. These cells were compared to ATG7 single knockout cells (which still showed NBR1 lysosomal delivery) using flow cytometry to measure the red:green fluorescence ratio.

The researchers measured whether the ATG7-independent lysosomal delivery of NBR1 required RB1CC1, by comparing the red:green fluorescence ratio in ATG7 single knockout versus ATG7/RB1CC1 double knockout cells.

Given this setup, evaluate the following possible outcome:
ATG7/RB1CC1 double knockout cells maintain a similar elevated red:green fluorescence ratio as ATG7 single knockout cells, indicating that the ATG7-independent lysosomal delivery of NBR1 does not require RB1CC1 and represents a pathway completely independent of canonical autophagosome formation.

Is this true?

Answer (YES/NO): NO